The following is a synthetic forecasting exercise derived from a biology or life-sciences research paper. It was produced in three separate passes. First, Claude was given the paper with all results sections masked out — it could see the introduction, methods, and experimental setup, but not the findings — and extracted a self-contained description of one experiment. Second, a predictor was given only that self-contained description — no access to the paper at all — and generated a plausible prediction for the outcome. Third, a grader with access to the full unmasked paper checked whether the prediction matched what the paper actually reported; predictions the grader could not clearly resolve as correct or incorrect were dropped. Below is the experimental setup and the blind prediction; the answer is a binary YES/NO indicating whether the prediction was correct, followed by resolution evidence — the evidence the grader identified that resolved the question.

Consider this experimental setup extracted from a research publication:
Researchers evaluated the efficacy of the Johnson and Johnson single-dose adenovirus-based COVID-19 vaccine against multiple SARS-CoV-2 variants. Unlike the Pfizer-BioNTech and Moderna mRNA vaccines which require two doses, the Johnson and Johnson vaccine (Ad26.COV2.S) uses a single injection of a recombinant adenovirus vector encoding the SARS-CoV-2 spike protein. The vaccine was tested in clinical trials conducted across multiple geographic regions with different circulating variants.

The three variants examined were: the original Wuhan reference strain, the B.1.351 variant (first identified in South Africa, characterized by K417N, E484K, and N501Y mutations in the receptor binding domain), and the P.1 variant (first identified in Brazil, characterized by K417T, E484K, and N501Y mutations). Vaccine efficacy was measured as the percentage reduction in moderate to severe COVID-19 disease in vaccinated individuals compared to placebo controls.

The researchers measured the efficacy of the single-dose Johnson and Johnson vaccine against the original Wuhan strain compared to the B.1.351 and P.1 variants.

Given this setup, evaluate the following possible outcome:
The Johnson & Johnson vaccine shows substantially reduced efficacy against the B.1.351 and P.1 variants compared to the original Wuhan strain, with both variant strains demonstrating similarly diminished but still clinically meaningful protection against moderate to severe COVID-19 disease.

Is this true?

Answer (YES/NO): NO